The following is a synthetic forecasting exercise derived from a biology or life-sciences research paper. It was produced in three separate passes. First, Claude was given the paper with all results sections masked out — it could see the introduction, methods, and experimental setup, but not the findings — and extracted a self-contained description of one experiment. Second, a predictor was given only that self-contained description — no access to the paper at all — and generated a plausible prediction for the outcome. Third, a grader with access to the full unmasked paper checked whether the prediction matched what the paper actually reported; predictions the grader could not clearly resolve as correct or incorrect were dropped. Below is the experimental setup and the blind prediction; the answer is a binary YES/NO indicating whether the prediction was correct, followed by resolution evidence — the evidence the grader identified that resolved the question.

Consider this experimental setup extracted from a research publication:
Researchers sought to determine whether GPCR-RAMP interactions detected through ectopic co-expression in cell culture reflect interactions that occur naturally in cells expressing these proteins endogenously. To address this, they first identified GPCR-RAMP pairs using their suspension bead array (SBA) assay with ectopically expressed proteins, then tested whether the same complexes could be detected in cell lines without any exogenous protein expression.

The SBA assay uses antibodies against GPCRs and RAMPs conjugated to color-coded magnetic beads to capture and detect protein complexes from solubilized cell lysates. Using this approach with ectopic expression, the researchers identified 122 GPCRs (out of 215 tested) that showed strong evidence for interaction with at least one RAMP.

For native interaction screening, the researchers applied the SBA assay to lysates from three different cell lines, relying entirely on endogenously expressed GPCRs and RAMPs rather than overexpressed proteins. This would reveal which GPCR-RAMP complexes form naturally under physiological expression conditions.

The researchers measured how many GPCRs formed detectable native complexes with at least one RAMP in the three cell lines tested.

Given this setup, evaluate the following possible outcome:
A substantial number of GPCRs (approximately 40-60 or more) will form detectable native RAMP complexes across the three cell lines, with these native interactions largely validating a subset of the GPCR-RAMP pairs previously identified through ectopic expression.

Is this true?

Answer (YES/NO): NO